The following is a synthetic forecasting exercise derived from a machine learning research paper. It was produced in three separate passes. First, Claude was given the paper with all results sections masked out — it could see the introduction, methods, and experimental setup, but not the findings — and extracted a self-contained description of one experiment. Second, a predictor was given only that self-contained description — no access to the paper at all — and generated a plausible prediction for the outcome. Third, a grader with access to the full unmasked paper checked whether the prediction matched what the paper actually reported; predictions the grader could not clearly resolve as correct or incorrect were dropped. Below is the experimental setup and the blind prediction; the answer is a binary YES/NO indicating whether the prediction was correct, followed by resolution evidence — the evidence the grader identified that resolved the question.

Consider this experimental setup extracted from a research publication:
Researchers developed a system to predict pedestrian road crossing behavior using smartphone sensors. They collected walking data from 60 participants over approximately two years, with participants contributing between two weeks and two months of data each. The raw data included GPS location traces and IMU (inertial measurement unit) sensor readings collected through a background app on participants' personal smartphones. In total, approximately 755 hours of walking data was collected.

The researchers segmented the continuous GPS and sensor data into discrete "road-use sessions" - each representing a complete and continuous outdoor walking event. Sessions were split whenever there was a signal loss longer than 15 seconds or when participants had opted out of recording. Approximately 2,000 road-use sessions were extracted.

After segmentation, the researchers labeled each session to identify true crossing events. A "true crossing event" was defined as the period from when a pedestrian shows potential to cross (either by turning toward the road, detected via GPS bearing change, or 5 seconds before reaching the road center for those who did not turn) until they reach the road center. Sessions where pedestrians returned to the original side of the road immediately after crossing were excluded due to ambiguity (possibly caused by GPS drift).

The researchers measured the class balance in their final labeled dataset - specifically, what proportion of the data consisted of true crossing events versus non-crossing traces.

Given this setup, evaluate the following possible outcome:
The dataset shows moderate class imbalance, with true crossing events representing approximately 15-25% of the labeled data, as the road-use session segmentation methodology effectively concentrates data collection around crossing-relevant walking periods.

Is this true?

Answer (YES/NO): NO